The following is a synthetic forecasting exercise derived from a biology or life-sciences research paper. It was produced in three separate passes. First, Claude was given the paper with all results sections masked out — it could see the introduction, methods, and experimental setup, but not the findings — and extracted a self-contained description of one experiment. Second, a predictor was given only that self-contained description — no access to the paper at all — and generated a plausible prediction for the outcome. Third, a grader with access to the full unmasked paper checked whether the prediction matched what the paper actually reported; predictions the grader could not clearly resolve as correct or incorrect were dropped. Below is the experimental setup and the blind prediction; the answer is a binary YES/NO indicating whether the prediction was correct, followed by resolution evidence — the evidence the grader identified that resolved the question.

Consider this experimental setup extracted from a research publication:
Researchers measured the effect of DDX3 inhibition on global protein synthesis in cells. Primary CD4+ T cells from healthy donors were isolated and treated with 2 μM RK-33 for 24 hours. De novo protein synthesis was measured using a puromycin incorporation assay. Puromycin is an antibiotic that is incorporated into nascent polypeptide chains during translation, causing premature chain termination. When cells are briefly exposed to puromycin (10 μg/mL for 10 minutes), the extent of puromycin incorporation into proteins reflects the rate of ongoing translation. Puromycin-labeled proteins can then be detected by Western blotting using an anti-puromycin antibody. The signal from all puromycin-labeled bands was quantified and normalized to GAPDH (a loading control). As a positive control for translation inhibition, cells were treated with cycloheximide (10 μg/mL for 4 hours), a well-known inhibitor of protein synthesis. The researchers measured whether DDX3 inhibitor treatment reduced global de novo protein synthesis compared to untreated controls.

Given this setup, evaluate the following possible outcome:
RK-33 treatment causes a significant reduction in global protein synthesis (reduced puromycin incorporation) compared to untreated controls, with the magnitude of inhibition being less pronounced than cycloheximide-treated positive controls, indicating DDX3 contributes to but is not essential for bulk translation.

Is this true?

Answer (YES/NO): NO